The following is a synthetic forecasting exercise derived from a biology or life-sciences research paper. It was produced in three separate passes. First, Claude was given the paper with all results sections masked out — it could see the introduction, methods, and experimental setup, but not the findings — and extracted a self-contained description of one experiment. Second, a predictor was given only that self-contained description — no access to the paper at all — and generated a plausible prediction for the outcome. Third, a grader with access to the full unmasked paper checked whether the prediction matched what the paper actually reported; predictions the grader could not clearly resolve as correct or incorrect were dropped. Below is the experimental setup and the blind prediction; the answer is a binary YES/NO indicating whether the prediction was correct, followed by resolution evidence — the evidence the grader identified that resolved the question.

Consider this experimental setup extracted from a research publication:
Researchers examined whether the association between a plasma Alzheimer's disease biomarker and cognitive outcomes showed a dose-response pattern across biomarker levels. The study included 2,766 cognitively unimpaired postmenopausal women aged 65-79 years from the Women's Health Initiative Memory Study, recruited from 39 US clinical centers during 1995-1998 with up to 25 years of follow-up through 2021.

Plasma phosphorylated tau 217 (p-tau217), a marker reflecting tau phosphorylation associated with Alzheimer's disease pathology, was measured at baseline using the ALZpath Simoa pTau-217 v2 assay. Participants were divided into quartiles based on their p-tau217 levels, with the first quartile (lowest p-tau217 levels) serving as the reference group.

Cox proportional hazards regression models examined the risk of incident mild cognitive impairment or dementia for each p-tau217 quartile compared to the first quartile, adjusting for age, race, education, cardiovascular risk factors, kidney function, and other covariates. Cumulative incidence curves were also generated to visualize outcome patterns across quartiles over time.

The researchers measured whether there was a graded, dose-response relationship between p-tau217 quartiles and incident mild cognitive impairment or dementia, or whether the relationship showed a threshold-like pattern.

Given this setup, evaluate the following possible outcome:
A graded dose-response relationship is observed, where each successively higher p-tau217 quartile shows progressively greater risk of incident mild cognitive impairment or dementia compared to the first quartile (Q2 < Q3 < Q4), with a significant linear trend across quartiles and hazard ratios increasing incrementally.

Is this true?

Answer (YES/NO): NO